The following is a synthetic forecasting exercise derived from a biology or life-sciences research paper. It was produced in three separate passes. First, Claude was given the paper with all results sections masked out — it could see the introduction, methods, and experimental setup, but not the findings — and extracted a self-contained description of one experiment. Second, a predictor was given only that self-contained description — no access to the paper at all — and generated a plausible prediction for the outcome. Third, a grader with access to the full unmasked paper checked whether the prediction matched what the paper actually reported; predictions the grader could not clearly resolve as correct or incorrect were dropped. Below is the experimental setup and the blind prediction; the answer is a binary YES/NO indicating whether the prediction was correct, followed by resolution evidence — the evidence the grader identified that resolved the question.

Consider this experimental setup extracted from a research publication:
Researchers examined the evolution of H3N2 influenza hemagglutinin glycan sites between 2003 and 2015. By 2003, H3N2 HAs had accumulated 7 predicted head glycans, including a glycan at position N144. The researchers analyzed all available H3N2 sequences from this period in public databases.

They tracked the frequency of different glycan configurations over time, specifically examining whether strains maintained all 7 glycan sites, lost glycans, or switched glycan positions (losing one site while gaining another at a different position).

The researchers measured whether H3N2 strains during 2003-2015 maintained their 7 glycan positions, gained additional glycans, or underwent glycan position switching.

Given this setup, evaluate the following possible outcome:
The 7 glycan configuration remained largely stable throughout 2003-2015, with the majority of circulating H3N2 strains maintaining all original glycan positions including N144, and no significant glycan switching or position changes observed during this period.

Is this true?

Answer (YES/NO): NO